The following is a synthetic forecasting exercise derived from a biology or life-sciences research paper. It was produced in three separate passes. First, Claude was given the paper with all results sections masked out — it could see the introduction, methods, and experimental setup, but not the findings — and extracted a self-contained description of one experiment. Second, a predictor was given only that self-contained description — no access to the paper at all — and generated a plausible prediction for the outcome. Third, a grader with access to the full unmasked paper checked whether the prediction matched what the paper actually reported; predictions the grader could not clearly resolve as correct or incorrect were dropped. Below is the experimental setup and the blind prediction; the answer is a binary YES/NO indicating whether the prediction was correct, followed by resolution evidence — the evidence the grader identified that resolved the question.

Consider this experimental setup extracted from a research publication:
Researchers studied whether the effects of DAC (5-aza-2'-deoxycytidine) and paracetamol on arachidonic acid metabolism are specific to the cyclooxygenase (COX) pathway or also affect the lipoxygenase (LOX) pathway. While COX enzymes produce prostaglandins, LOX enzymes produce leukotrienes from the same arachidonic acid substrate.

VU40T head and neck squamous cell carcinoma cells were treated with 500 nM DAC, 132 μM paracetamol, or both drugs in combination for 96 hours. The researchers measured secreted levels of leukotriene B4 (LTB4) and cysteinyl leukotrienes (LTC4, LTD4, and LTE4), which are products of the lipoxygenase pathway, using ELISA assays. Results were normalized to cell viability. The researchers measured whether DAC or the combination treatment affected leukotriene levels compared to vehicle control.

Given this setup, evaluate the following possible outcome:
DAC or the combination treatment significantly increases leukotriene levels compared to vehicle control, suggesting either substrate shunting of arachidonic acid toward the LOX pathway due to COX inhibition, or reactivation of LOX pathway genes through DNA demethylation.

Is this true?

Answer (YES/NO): NO